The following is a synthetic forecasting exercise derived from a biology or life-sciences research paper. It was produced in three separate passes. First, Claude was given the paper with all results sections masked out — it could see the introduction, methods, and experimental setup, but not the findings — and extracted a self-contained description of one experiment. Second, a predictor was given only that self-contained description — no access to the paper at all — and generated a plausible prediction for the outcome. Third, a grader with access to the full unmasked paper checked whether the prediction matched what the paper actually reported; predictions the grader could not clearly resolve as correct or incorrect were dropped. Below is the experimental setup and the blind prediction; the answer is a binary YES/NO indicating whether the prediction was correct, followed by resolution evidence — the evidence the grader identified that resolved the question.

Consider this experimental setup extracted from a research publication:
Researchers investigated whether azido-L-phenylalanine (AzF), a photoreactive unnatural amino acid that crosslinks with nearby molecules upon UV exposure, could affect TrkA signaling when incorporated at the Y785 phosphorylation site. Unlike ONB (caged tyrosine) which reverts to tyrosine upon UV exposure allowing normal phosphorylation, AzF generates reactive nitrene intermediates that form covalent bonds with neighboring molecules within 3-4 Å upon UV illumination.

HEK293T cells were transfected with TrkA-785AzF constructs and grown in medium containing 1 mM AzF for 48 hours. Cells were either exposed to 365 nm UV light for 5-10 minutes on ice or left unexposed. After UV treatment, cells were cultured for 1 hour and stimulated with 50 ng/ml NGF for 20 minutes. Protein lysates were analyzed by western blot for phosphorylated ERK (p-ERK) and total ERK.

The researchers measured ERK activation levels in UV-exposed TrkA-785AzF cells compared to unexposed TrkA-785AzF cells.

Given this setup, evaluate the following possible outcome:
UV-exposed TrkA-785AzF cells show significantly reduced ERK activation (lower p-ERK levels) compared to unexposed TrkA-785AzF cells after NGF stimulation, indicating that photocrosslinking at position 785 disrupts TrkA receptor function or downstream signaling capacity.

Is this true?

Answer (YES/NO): NO